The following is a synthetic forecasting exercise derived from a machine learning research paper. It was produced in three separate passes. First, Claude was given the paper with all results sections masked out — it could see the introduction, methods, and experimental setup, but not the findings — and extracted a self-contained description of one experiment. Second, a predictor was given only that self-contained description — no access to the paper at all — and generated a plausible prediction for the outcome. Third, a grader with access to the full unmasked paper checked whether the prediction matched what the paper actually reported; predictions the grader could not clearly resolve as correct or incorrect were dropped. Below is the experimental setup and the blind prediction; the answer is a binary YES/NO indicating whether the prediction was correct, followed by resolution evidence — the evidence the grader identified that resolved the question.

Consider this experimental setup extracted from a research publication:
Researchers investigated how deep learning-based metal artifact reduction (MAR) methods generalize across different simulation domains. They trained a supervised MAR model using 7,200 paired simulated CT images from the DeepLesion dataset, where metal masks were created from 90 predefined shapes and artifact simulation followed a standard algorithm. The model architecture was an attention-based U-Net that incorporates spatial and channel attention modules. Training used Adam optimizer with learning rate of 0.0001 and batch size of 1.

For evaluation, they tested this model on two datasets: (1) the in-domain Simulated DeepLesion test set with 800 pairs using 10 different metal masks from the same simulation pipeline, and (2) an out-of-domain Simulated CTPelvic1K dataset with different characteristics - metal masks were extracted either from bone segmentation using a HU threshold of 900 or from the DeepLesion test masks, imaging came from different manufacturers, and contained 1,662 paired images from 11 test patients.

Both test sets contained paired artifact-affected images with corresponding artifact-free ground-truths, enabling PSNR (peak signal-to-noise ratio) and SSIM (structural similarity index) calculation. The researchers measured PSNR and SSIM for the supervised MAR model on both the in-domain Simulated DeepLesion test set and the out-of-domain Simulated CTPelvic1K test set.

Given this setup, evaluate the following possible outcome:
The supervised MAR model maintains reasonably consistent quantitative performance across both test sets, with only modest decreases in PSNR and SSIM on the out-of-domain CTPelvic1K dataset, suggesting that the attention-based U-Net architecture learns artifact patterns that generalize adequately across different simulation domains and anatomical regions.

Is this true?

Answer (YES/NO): NO